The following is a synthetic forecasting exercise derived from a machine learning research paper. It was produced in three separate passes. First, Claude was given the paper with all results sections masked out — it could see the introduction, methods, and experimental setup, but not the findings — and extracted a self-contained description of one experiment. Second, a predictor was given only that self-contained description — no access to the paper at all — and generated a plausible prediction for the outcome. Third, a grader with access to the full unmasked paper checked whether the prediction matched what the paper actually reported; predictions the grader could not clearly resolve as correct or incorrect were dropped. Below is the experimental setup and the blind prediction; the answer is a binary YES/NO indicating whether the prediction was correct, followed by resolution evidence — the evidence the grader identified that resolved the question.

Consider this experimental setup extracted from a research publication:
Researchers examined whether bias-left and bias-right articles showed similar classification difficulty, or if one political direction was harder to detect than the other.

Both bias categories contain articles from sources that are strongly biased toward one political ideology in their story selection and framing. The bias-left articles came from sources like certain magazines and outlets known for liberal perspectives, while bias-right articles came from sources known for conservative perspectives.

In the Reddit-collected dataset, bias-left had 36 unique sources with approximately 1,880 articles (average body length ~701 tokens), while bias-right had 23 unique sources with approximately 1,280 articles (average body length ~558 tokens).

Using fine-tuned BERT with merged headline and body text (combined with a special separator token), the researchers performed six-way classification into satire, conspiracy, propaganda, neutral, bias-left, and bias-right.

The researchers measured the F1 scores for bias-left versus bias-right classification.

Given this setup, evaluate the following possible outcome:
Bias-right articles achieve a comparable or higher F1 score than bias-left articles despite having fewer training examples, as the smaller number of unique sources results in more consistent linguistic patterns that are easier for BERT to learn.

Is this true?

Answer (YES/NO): NO